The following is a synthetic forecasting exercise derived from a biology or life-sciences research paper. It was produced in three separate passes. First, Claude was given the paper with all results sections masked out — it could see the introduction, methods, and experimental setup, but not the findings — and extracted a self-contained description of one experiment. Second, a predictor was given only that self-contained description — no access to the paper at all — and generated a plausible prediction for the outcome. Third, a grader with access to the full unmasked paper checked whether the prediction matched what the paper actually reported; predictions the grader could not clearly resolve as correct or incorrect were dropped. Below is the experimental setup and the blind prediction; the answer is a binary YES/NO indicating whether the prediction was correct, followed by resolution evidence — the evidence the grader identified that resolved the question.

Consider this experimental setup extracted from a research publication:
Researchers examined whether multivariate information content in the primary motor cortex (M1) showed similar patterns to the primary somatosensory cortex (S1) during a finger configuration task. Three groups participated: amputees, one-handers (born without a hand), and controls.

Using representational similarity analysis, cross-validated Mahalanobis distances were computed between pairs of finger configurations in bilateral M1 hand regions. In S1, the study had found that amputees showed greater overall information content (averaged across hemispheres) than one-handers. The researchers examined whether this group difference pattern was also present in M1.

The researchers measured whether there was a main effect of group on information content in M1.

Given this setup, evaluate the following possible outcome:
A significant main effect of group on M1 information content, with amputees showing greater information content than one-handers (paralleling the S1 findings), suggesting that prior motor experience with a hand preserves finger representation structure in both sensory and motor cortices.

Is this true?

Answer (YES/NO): NO